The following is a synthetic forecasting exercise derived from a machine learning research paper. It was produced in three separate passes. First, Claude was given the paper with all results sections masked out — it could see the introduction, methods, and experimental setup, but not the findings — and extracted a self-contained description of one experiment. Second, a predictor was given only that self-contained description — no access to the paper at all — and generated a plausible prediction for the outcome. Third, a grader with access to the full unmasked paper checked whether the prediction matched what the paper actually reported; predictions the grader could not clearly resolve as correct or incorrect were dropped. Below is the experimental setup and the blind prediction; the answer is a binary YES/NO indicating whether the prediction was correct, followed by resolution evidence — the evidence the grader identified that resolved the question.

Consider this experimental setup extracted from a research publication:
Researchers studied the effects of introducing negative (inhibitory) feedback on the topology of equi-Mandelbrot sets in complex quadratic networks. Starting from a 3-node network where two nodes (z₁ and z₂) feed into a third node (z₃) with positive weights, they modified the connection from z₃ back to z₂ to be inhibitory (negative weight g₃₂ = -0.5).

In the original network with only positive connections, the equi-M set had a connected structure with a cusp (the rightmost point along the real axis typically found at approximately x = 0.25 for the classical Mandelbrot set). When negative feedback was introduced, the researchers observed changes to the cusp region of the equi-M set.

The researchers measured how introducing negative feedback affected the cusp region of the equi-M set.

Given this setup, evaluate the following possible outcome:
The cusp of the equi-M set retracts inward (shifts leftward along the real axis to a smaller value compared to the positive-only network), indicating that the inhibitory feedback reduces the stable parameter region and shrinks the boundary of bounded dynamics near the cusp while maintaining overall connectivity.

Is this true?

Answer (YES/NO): NO